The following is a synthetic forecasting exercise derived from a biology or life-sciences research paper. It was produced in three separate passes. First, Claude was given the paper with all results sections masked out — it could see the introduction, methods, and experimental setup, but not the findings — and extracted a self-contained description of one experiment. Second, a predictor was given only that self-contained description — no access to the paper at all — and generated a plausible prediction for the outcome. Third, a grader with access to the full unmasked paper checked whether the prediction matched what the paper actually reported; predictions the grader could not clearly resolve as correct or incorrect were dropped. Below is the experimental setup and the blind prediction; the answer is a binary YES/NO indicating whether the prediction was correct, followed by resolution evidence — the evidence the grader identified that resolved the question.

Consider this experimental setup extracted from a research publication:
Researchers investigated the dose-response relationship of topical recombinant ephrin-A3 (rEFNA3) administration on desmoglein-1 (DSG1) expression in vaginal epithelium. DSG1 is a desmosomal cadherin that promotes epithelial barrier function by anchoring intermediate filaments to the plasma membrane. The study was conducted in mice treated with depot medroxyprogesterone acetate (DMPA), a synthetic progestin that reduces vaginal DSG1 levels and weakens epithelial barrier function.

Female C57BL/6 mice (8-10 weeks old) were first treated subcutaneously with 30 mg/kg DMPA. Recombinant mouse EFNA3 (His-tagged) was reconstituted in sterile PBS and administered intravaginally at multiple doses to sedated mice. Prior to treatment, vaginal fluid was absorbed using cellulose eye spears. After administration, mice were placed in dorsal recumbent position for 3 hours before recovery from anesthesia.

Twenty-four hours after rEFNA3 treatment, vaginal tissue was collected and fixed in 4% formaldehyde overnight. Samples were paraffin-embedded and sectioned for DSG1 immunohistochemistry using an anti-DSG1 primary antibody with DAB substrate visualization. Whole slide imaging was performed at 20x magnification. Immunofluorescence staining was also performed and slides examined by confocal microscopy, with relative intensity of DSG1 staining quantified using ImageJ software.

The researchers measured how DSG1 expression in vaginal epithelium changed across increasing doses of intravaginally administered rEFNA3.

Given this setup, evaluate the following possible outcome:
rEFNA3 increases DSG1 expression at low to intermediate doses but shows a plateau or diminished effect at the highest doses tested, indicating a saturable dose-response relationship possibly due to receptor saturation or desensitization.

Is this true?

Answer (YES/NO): YES